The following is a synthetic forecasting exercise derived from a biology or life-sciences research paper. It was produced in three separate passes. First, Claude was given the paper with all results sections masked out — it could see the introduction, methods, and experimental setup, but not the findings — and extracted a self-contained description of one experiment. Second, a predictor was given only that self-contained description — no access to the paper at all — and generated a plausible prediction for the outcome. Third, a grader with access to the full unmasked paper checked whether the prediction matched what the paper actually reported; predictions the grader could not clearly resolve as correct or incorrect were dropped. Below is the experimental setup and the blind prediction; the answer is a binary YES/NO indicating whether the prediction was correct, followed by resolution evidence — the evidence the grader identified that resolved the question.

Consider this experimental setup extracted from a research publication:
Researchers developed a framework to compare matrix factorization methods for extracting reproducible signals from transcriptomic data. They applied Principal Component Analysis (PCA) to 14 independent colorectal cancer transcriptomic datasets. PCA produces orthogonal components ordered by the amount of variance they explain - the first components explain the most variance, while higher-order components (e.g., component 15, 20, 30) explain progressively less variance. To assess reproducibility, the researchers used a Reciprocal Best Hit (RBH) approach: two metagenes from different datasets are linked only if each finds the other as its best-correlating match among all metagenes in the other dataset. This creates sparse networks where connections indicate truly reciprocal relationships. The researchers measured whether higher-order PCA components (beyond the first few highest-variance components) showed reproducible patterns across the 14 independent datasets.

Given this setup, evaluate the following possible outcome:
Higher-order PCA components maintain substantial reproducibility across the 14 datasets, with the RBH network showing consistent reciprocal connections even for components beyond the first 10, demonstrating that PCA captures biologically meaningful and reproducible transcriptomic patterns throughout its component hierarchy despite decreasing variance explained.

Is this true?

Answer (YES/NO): NO